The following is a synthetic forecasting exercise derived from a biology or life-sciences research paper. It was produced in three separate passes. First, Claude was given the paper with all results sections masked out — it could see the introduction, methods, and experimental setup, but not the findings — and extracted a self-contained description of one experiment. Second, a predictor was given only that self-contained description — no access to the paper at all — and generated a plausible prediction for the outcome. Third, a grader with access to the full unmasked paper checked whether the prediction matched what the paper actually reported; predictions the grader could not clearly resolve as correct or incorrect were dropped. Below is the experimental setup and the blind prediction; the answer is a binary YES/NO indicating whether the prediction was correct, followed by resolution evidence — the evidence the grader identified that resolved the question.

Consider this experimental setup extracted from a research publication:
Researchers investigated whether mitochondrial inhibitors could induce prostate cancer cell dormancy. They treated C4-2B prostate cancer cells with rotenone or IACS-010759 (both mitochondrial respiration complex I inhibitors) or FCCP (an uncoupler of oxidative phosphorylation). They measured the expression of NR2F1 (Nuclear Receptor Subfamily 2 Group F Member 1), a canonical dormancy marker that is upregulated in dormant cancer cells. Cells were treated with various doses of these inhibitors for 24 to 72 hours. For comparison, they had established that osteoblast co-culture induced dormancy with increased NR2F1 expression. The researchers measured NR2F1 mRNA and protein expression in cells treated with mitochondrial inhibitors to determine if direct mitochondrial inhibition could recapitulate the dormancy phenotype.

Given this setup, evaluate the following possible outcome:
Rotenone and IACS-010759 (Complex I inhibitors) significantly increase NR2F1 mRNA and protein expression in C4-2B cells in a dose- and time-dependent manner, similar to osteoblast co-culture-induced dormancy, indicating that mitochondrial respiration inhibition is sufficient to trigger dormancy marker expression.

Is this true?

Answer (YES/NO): NO